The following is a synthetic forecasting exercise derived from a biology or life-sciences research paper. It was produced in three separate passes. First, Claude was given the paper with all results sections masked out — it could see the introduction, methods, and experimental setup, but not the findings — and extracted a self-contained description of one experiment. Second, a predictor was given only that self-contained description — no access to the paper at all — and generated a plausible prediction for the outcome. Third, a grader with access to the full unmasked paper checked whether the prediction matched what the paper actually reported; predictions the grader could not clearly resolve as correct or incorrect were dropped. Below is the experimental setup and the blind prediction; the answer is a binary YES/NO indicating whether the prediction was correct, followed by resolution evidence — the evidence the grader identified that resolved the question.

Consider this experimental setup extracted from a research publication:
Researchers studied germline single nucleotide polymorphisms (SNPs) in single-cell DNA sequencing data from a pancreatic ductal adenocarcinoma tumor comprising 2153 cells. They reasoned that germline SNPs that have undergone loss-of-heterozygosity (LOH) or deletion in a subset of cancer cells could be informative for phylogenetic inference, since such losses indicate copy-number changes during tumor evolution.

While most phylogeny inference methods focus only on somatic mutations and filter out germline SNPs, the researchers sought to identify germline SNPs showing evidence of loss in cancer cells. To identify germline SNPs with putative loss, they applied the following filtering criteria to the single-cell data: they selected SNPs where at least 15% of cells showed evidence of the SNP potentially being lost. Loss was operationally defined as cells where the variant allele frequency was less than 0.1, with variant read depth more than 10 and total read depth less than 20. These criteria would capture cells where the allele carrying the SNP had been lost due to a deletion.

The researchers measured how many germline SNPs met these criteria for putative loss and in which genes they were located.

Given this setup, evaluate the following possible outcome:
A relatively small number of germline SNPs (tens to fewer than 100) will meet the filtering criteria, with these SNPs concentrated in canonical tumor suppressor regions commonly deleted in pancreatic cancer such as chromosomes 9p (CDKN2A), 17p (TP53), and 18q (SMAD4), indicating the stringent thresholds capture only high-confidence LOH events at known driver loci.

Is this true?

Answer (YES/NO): NO